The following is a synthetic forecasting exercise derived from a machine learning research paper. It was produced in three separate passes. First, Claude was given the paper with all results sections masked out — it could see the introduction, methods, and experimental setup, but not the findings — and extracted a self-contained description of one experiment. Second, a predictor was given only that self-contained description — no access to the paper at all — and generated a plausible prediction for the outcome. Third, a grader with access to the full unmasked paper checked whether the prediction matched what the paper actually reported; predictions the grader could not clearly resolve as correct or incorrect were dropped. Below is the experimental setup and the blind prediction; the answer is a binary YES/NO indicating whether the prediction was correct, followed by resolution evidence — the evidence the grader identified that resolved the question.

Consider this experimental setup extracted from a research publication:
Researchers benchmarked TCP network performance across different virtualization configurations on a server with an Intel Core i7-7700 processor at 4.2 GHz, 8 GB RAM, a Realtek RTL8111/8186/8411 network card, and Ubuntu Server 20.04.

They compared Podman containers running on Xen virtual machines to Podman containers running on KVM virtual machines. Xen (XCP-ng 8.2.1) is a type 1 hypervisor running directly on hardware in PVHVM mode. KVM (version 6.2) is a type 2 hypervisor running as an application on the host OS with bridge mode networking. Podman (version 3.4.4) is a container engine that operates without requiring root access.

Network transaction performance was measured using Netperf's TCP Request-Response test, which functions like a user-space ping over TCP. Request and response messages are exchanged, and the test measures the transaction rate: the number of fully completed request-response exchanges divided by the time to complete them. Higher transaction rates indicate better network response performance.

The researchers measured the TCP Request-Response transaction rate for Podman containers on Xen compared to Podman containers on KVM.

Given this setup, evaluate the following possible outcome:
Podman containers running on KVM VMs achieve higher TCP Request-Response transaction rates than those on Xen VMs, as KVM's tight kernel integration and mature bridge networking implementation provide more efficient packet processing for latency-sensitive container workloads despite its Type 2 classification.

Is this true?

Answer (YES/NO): YES